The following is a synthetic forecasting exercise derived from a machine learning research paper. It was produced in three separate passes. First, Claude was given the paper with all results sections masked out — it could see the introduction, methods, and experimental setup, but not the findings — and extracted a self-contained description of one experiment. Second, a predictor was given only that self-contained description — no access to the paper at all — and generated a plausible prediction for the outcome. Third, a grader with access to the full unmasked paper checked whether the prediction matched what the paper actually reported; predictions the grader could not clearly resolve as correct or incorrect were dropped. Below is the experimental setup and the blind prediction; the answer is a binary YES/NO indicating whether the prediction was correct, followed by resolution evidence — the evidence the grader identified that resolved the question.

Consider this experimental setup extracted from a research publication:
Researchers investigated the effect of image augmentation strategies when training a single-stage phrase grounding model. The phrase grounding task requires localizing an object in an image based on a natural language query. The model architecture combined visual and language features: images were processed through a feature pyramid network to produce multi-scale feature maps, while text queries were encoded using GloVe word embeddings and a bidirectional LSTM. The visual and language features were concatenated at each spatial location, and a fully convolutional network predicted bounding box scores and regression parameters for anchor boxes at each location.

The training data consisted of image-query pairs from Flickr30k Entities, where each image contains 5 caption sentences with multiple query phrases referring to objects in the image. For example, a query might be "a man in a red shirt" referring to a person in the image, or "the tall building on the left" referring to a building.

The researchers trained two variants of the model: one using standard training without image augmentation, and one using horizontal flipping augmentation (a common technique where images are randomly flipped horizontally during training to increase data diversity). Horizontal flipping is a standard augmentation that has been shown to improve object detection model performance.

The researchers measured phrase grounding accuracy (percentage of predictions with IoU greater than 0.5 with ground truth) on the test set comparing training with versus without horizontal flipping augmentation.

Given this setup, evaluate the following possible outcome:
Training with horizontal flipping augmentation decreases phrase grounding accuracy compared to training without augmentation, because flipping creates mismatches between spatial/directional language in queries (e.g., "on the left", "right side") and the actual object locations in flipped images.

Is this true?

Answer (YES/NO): YES